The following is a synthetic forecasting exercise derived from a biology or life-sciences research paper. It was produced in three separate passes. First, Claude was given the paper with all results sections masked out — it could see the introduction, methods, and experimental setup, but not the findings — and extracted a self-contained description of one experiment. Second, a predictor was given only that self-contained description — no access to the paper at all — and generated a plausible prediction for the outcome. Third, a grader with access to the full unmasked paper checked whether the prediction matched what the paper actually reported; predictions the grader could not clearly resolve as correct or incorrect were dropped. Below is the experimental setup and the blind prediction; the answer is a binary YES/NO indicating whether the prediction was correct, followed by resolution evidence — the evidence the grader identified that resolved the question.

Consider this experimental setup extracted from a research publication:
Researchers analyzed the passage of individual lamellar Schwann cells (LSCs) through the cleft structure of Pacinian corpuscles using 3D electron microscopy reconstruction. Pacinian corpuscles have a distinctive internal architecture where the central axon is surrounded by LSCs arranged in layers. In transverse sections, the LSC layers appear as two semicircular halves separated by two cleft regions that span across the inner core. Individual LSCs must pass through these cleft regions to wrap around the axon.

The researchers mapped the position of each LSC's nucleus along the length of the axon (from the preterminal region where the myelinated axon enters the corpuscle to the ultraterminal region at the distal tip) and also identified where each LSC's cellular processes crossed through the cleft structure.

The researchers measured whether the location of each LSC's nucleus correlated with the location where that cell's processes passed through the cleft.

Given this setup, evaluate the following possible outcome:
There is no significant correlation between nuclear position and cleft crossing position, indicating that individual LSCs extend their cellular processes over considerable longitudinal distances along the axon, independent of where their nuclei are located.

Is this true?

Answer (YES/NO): NO